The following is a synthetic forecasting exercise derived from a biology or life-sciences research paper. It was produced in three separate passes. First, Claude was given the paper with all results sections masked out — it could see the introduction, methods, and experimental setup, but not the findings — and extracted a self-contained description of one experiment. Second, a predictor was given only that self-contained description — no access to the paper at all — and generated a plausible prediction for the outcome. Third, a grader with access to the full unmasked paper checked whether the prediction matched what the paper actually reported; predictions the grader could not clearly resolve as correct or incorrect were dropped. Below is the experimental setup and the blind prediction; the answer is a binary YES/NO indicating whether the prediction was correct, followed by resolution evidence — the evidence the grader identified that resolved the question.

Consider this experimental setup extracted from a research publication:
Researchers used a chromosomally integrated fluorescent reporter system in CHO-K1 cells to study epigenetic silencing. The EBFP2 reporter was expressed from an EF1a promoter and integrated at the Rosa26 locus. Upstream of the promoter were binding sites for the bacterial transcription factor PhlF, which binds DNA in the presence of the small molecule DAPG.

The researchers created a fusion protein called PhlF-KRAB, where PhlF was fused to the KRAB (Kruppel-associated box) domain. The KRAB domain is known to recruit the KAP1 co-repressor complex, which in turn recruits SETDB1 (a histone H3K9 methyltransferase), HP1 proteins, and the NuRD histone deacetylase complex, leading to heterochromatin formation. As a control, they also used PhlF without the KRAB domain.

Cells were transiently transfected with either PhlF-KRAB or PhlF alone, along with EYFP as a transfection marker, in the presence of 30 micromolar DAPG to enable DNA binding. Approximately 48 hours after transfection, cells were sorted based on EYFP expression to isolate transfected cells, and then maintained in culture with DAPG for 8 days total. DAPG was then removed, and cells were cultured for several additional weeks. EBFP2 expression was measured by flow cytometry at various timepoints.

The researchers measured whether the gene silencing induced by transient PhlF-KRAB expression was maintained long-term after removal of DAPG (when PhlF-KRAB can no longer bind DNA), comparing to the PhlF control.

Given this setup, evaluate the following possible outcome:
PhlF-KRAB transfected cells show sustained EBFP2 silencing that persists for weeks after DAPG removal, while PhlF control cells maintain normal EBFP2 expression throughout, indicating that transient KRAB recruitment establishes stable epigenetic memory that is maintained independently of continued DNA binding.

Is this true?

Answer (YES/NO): NO